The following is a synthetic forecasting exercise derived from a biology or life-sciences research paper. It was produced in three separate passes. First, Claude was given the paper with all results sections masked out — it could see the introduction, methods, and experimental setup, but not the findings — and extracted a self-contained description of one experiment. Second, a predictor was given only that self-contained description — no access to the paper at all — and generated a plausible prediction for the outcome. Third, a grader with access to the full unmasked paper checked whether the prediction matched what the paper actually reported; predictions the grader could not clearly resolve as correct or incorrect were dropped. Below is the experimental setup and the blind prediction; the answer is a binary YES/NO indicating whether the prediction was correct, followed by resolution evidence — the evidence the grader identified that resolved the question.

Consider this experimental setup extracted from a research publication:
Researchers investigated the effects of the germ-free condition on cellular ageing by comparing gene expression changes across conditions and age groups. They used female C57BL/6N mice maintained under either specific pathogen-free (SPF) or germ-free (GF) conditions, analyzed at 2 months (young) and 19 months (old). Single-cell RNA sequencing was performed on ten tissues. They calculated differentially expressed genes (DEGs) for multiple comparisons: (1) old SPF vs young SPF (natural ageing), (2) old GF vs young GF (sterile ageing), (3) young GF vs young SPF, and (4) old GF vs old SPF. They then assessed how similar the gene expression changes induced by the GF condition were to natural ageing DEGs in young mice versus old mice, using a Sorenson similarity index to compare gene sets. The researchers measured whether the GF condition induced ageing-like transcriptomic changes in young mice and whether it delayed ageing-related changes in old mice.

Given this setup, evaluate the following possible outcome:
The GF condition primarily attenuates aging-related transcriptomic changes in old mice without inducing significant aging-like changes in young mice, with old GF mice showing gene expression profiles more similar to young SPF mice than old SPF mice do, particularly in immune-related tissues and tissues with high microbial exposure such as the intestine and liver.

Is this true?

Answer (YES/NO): NO